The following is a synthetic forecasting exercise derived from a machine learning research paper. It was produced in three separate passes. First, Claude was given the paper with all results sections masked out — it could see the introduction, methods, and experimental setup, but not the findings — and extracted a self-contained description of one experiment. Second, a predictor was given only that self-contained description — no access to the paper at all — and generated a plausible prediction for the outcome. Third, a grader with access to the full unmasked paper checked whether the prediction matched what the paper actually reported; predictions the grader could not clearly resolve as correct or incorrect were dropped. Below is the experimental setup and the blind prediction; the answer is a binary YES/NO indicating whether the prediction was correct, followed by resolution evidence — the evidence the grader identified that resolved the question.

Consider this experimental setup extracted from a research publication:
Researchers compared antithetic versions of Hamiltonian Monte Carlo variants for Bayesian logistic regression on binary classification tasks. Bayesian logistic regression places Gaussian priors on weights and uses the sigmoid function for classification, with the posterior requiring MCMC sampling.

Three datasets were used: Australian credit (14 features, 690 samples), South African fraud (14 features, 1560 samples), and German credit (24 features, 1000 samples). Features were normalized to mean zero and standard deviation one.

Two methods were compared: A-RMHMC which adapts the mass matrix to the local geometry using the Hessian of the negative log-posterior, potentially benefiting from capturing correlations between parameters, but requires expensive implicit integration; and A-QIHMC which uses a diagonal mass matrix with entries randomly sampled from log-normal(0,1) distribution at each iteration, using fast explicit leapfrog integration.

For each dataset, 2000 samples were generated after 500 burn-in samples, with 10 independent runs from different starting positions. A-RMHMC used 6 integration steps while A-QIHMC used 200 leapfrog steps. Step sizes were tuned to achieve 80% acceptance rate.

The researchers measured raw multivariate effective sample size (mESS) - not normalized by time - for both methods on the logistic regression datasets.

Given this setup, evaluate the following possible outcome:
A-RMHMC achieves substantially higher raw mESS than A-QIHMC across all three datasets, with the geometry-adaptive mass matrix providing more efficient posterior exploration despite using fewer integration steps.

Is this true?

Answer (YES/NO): YES